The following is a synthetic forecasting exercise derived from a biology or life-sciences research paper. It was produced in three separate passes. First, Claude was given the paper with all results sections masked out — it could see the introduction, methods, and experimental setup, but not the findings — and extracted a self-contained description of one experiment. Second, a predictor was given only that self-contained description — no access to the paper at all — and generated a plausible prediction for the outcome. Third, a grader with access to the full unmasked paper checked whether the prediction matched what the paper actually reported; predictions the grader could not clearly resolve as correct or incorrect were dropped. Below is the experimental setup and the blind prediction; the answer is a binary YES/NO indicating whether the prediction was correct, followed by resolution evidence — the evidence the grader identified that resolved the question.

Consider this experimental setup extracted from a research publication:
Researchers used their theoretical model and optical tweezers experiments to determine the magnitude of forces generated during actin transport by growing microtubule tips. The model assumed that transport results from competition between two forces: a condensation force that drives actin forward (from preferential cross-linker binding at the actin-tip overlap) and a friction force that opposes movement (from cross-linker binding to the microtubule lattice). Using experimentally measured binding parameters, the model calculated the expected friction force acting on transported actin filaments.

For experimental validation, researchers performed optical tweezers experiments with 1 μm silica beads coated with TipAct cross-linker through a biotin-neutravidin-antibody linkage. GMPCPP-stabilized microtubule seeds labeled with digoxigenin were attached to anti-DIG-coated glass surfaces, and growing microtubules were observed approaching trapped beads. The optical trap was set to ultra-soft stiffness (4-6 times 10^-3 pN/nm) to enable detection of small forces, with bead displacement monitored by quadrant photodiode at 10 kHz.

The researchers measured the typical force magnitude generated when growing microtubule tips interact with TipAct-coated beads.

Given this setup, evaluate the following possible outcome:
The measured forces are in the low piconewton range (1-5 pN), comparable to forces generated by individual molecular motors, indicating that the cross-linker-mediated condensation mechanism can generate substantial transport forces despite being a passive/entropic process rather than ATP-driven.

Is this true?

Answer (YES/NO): NO